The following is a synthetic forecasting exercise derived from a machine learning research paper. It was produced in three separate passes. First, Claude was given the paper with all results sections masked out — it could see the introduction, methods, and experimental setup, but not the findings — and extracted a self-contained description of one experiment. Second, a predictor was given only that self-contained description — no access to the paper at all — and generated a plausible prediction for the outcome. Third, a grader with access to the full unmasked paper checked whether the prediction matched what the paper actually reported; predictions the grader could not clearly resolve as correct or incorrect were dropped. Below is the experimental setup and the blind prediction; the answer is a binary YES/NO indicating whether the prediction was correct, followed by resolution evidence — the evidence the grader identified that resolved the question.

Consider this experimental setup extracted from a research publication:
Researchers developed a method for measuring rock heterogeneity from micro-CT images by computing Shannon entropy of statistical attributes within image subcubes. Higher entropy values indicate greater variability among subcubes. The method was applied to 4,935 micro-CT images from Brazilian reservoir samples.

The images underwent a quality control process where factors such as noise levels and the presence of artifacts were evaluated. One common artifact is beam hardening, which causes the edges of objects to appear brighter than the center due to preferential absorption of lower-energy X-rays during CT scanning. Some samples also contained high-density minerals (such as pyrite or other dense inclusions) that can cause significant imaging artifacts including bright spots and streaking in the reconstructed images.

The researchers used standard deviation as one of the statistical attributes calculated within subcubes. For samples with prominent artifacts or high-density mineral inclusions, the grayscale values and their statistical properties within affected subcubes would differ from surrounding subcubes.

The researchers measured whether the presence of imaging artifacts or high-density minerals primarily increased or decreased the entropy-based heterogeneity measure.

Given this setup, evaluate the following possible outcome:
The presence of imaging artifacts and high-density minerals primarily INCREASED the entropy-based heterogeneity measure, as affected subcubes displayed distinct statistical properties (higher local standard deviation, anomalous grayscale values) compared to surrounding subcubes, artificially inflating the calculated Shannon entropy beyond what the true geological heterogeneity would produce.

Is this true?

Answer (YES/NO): YES